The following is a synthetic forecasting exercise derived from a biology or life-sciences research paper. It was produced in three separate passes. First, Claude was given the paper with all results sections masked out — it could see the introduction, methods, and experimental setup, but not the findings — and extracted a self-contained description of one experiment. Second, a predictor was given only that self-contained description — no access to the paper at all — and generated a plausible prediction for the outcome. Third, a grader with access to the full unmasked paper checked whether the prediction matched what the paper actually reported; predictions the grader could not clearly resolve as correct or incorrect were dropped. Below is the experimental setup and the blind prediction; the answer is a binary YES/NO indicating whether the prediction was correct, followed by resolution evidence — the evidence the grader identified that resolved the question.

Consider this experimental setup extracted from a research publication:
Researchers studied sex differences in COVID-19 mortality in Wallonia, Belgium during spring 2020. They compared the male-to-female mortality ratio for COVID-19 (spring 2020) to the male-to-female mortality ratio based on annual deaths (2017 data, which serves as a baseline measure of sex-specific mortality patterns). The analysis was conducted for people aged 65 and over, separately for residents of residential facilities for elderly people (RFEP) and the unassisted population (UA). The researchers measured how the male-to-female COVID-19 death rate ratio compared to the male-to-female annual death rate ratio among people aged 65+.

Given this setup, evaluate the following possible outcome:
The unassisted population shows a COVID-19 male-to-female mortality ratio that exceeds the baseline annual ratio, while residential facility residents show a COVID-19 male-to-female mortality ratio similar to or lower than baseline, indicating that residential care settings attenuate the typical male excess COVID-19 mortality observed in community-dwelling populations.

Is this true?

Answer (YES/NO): NO